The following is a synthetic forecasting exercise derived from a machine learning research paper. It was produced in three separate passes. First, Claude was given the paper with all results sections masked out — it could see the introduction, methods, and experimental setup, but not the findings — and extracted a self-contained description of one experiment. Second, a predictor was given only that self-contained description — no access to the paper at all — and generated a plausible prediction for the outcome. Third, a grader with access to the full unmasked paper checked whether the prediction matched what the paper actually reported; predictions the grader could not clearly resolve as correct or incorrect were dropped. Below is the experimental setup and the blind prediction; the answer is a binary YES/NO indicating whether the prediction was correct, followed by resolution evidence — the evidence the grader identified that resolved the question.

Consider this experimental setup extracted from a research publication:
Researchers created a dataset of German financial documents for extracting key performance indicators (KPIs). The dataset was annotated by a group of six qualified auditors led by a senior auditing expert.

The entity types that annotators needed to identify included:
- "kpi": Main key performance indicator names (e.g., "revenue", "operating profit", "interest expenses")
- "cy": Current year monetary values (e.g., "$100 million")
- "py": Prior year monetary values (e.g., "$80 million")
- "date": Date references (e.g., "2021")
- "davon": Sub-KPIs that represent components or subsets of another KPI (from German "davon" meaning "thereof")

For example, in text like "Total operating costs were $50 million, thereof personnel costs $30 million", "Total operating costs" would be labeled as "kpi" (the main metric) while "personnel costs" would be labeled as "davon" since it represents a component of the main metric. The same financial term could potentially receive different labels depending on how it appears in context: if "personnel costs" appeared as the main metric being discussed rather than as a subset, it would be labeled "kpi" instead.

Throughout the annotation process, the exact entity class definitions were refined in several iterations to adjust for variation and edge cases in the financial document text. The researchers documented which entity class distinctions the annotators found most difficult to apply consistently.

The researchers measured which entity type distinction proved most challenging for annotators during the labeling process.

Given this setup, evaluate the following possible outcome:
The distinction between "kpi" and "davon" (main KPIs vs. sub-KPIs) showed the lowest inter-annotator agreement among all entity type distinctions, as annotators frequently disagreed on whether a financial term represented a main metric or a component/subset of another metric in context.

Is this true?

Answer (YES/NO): NO